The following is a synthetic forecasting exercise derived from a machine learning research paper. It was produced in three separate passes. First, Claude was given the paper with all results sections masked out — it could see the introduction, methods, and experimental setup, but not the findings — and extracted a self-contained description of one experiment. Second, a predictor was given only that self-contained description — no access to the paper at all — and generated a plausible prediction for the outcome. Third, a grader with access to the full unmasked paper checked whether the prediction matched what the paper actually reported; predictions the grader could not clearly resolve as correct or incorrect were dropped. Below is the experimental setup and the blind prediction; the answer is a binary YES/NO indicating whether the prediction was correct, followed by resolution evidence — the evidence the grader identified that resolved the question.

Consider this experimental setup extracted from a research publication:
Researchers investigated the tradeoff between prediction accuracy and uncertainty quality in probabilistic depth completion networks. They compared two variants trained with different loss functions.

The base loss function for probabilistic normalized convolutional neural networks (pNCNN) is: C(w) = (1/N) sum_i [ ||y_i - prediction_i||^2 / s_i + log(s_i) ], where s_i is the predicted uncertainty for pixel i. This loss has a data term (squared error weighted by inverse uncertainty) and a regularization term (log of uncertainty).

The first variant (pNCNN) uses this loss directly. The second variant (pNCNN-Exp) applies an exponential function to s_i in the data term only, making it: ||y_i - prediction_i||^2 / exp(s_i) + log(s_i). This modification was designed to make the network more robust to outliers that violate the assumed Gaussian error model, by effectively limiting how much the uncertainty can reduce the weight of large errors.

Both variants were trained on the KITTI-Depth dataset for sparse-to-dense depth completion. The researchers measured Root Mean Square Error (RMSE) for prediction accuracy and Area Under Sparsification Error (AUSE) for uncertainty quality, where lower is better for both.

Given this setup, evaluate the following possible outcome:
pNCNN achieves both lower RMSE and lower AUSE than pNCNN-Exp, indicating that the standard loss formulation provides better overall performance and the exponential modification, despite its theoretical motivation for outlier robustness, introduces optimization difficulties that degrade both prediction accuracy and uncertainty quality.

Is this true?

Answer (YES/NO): NO